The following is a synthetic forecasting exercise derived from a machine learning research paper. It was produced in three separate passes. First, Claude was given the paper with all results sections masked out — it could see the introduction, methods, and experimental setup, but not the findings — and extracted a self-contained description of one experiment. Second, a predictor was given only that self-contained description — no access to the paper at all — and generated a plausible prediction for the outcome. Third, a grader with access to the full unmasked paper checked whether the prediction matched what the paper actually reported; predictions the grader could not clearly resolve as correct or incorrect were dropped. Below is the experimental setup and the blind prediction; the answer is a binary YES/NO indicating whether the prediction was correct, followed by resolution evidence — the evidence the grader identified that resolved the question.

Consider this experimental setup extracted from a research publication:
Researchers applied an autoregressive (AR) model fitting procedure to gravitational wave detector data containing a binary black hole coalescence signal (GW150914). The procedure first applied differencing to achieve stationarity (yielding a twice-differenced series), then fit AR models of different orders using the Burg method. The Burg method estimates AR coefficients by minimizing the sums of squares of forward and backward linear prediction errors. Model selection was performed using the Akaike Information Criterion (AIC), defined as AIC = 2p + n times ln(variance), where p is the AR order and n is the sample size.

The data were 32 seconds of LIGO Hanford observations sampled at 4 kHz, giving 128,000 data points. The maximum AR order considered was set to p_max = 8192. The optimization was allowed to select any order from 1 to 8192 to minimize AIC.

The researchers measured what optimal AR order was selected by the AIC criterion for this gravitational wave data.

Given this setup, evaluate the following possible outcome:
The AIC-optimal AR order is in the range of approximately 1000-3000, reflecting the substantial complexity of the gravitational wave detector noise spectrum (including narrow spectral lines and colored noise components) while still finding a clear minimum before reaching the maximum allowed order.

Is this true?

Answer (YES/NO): NO